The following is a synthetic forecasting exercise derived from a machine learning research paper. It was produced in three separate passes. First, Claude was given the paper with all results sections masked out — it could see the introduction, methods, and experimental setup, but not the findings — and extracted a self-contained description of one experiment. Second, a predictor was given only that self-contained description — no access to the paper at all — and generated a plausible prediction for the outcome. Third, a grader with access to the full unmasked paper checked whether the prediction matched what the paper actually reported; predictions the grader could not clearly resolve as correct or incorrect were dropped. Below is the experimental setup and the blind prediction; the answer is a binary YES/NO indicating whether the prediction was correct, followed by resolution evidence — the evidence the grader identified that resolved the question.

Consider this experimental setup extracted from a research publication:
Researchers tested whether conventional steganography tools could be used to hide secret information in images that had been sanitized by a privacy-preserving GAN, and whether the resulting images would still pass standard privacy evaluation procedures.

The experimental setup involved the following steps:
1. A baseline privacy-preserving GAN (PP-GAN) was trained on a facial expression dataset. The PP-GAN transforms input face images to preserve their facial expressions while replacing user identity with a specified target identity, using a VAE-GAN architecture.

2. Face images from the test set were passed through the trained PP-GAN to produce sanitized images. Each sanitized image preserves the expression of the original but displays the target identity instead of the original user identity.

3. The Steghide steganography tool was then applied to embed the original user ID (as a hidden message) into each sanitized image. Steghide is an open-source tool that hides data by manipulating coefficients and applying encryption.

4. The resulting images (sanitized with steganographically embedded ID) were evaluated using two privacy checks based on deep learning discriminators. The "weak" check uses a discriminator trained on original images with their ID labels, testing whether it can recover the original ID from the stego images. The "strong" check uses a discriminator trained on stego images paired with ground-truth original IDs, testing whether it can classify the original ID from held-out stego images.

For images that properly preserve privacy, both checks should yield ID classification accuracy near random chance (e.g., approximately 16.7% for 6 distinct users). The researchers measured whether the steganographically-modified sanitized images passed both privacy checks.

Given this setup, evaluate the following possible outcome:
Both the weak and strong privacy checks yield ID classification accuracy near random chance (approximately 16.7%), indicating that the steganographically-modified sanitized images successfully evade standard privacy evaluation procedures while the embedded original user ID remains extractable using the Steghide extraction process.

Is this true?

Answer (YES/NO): NO